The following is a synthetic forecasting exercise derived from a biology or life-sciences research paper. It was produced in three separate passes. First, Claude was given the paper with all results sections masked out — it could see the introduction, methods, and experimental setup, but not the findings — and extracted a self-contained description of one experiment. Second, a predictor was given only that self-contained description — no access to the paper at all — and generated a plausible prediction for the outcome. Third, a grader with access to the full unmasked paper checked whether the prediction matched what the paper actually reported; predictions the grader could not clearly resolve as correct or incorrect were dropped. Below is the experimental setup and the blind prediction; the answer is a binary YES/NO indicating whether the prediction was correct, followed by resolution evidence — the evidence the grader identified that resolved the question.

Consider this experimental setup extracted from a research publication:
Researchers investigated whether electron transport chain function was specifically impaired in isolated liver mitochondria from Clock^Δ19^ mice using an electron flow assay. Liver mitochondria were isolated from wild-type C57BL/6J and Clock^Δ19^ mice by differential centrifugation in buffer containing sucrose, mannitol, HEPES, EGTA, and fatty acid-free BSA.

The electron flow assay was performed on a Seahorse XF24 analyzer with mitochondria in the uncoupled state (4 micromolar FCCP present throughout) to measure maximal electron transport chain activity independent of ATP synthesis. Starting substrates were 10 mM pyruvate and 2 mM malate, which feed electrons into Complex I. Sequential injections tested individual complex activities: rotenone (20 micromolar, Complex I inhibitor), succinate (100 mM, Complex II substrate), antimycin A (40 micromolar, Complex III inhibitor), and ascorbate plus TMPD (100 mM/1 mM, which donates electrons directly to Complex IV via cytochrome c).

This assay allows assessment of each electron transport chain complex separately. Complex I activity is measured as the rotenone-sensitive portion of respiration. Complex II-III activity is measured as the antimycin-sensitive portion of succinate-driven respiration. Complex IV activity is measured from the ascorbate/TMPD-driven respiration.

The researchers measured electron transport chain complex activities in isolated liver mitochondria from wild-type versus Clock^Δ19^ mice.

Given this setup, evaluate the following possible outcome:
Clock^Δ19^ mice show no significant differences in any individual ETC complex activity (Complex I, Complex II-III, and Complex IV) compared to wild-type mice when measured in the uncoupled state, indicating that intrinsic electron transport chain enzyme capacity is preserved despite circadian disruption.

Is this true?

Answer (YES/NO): NO